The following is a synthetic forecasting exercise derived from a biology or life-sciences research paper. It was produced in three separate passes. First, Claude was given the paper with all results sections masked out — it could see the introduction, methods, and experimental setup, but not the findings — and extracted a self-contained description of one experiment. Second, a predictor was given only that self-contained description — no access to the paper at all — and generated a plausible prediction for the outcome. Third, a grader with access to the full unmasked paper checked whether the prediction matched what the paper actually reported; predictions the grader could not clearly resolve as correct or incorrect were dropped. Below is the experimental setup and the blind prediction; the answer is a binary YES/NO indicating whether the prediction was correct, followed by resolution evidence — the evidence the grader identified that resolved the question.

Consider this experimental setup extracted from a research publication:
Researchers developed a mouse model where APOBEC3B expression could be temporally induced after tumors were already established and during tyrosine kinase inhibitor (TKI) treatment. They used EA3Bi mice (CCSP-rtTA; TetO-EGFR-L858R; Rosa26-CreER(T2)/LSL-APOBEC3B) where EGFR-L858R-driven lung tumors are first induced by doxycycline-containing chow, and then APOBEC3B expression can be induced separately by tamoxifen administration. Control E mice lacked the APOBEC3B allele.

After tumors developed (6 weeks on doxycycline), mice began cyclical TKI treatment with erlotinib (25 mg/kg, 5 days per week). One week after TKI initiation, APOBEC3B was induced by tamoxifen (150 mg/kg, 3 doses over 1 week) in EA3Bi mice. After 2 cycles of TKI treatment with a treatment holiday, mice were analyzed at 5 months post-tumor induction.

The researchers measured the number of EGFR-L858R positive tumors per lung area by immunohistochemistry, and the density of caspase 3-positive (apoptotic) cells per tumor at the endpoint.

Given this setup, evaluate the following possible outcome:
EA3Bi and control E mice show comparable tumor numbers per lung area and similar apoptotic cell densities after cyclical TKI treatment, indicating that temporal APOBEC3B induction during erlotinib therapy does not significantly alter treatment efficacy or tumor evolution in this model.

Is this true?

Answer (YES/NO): NO